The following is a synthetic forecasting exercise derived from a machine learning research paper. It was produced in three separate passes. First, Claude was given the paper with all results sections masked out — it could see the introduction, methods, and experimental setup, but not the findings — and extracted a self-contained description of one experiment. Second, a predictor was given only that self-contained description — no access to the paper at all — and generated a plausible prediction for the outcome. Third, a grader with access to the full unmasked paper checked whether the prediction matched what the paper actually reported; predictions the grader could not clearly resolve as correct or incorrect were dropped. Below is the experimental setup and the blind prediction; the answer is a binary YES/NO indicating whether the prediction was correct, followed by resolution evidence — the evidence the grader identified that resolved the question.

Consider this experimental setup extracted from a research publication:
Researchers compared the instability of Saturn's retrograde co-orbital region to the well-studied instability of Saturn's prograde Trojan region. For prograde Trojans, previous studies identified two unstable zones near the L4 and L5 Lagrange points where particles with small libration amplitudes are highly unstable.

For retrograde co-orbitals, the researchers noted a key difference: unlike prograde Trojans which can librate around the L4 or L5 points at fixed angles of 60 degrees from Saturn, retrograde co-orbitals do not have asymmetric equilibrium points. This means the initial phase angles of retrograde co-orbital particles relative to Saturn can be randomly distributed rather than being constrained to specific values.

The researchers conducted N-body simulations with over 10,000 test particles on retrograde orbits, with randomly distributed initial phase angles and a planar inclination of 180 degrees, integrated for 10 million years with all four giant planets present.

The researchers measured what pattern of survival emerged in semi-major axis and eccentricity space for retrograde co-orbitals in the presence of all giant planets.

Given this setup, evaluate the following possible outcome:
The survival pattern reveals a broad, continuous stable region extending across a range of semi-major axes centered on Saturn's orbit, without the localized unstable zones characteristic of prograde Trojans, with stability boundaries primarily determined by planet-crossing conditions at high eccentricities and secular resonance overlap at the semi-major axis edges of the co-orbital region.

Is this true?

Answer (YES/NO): NO